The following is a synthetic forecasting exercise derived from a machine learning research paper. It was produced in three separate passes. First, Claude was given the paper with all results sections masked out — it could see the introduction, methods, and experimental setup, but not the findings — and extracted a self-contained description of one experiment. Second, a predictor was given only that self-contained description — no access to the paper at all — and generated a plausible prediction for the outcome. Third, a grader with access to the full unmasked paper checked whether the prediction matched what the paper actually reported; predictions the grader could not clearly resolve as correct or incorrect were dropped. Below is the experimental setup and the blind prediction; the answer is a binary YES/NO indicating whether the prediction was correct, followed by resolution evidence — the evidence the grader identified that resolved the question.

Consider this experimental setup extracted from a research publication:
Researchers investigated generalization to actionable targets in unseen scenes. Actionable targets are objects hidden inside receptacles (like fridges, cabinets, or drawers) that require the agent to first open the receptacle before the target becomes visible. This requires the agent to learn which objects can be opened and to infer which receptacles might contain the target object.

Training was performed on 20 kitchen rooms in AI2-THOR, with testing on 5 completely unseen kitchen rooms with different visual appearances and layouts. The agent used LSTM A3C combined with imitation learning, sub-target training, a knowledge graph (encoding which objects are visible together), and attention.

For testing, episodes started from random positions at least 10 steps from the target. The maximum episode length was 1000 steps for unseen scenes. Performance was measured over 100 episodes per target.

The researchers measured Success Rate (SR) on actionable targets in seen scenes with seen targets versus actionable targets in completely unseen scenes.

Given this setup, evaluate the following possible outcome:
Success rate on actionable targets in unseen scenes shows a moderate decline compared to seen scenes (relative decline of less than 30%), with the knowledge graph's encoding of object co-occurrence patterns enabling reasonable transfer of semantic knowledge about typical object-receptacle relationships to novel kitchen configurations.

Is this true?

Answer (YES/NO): NO